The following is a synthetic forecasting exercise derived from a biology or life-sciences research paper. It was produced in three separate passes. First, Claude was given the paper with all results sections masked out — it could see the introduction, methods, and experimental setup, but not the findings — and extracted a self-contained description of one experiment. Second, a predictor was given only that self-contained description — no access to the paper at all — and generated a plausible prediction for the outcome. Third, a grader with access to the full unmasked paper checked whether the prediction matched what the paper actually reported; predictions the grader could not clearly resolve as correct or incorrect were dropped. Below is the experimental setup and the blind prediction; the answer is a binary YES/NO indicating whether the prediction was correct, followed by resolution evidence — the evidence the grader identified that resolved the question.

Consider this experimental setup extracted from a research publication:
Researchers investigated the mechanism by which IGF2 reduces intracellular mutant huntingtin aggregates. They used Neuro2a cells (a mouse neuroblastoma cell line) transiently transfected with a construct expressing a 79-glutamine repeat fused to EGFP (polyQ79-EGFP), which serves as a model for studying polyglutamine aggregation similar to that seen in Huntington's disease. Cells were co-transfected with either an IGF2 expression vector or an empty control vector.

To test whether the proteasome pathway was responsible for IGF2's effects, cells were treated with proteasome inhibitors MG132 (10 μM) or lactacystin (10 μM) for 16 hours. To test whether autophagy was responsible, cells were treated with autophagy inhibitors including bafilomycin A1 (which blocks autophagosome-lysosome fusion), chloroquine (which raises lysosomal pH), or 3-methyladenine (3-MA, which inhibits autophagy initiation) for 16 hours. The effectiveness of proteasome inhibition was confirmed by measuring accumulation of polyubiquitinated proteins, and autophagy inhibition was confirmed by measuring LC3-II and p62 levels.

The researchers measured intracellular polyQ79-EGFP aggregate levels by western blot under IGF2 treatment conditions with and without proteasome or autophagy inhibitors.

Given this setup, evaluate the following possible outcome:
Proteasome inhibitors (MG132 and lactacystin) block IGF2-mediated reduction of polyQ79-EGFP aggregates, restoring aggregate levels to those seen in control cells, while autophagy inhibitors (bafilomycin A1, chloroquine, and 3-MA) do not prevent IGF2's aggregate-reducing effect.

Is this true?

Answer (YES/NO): NO